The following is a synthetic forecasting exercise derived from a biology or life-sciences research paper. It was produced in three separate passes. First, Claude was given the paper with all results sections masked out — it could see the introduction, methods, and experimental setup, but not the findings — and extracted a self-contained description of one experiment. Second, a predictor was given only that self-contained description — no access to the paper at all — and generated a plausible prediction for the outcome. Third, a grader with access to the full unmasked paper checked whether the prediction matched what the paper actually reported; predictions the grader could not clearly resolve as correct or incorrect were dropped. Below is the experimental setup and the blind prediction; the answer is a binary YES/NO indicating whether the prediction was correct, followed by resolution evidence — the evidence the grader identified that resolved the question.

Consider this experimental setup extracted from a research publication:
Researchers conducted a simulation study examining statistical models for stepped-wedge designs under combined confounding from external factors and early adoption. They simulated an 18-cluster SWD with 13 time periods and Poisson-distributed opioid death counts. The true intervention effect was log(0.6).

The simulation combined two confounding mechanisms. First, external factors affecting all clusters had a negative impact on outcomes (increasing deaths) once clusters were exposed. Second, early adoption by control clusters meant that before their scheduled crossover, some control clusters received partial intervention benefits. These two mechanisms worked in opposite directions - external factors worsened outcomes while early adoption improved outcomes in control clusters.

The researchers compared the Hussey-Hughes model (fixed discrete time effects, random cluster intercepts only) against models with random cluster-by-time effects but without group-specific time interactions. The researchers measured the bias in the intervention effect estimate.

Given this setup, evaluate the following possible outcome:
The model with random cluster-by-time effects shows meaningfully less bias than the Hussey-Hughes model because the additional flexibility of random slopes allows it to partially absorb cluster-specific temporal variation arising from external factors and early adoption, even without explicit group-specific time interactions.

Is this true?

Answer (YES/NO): NO